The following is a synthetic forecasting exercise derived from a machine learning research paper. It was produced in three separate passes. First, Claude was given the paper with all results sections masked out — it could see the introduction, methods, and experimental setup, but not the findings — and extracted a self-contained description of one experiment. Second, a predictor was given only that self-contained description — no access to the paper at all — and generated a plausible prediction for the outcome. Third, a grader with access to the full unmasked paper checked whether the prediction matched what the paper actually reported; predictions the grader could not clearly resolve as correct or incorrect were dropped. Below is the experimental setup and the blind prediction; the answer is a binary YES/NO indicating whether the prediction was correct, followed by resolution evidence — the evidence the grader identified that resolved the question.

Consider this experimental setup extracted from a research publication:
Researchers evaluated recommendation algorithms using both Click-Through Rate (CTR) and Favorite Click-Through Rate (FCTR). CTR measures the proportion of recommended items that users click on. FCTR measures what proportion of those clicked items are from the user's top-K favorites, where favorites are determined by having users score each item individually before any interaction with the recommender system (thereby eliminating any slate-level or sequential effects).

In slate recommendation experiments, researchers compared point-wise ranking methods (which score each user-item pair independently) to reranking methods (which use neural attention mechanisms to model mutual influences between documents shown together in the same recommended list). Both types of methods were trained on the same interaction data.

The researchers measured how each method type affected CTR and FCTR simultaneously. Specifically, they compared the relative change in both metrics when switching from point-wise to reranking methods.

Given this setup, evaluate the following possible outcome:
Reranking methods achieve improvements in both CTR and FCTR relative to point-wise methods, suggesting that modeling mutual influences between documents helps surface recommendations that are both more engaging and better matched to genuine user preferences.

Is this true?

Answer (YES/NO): NO